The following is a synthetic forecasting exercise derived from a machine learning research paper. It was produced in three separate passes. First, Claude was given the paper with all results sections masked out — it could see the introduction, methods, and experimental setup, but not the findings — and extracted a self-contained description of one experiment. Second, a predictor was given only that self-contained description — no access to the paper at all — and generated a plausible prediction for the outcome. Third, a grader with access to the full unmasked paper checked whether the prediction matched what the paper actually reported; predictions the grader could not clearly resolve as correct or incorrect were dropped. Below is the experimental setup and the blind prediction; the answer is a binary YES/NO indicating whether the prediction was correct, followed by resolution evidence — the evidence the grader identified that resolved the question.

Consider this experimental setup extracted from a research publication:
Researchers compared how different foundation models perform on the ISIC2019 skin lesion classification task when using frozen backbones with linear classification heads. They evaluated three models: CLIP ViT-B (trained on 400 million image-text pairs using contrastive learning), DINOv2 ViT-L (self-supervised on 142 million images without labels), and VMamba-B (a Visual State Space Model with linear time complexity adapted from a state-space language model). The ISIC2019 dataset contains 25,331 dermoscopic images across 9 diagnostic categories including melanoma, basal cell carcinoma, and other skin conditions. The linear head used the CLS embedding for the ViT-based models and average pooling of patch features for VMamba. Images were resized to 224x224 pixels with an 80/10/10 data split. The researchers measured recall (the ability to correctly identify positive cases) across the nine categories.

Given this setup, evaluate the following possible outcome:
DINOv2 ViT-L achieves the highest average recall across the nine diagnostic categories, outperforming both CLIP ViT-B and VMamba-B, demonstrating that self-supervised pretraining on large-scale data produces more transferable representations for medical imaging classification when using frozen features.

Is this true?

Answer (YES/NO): YES